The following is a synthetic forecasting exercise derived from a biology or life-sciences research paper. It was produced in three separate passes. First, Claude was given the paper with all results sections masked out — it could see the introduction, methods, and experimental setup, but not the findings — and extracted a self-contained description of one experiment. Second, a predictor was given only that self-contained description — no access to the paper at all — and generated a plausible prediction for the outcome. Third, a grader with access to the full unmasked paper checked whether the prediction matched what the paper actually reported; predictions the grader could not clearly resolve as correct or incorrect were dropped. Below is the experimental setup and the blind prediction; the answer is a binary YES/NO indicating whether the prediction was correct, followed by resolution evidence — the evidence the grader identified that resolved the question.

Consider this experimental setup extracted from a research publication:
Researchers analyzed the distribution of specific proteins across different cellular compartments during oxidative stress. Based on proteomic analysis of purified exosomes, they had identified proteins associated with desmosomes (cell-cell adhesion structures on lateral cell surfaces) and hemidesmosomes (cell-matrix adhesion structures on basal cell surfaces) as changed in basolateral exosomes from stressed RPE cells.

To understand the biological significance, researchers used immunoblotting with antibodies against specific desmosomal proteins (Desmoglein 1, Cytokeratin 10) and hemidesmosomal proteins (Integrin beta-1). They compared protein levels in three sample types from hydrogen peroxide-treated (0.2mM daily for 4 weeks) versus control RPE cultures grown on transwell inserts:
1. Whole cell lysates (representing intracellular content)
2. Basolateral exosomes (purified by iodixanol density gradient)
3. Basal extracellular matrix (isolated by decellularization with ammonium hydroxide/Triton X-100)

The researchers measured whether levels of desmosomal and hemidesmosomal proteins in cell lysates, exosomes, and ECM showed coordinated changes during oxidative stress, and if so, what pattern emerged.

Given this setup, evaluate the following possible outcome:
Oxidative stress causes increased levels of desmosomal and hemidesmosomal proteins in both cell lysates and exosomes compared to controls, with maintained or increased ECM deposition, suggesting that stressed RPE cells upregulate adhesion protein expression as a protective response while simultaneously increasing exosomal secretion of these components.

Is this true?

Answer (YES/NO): NO